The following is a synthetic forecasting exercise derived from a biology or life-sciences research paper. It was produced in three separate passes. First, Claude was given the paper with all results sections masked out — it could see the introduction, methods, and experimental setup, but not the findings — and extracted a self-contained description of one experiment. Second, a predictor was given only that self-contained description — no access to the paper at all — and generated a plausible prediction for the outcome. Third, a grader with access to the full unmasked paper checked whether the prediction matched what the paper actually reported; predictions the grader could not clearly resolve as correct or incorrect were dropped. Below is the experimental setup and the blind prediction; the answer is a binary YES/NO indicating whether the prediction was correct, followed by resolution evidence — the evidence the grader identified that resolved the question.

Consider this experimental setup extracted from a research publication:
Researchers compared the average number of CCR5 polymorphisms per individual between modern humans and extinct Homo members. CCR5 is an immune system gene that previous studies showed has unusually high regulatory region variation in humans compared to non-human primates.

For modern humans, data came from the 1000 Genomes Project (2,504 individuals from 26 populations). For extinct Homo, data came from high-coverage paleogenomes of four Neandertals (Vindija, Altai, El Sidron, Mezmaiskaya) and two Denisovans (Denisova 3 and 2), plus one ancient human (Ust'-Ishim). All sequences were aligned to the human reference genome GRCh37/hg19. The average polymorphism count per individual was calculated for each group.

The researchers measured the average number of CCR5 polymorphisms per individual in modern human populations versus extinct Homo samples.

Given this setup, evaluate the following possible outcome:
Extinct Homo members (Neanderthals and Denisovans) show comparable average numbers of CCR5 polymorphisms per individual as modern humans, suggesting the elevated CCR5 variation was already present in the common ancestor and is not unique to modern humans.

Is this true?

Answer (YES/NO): YES